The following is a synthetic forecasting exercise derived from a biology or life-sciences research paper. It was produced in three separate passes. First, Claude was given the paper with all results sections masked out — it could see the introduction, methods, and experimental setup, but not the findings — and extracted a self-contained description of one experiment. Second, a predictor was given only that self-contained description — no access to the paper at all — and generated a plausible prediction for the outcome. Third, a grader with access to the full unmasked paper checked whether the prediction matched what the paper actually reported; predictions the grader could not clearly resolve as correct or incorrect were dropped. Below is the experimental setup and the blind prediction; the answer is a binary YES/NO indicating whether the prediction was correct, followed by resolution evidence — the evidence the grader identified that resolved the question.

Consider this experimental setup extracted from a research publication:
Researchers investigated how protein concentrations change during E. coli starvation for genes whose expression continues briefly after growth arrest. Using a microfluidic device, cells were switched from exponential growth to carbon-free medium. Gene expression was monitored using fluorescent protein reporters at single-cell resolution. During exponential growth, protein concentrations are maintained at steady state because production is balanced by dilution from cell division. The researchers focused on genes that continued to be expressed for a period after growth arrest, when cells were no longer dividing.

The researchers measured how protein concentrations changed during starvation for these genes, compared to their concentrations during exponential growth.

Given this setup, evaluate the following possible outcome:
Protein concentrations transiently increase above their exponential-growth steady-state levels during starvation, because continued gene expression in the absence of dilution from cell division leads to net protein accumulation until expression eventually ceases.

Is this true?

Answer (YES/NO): YES